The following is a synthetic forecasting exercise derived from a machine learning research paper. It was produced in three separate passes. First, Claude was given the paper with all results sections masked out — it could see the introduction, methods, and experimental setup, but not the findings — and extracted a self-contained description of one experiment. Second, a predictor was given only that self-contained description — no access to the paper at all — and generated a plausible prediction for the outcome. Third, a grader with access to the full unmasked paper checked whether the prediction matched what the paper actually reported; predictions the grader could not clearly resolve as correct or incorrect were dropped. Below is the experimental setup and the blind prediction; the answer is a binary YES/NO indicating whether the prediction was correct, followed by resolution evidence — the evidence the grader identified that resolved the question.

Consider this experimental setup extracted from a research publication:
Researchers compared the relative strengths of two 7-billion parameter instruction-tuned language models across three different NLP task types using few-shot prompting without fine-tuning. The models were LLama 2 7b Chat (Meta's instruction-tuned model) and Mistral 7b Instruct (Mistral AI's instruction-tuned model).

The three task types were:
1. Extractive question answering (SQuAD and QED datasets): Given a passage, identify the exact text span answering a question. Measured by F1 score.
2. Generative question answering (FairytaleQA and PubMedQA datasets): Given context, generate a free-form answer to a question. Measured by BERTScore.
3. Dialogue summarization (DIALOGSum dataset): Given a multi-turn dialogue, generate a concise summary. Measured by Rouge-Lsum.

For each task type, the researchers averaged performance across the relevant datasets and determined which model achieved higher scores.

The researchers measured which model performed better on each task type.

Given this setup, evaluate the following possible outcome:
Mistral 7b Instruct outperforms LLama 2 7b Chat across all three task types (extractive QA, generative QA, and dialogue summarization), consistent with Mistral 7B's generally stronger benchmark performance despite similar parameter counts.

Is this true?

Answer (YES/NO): NO